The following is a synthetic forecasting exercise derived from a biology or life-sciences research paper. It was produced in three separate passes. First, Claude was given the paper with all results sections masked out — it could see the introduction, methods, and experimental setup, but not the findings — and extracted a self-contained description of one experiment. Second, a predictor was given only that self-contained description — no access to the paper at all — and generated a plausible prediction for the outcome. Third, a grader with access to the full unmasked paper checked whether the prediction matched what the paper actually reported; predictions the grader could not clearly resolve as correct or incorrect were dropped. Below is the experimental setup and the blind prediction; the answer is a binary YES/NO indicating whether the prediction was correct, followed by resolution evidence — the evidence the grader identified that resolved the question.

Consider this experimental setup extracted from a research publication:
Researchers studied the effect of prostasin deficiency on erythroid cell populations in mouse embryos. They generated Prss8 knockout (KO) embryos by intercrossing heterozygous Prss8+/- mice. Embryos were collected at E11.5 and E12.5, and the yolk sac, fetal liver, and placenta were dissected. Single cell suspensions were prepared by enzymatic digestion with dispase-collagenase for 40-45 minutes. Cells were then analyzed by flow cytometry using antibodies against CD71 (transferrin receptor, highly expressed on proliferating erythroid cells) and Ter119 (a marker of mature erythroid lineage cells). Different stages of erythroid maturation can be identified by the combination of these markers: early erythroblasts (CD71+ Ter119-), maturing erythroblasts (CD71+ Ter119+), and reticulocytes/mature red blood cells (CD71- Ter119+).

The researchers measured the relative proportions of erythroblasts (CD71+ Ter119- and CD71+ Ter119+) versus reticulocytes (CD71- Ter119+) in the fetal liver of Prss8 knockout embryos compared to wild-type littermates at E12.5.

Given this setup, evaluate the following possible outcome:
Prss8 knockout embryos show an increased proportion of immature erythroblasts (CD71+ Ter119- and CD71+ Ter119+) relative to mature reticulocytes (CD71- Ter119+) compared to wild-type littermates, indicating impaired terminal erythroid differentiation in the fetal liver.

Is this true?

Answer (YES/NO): NO